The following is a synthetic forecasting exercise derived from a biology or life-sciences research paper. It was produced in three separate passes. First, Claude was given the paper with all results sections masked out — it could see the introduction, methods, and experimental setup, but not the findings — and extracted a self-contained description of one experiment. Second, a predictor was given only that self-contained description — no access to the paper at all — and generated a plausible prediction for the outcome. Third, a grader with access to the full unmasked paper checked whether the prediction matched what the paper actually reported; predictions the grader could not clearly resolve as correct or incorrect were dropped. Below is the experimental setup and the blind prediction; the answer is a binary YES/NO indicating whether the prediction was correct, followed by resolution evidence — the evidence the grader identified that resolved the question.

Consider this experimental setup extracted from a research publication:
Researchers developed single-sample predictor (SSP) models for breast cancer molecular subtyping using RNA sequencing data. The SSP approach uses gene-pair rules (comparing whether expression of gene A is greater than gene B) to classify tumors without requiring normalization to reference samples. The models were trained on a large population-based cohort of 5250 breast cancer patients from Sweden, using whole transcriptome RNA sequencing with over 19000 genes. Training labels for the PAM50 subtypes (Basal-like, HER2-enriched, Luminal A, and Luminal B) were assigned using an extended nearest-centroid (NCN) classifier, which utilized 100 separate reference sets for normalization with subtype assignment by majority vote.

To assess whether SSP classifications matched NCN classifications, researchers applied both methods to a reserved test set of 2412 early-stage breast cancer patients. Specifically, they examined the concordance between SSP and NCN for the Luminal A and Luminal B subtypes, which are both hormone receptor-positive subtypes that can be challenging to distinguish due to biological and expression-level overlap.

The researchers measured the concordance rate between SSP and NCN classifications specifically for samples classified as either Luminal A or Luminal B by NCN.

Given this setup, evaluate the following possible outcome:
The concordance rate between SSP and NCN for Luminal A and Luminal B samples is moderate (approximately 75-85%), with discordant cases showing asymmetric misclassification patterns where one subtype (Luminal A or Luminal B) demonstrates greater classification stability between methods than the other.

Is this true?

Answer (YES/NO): NO